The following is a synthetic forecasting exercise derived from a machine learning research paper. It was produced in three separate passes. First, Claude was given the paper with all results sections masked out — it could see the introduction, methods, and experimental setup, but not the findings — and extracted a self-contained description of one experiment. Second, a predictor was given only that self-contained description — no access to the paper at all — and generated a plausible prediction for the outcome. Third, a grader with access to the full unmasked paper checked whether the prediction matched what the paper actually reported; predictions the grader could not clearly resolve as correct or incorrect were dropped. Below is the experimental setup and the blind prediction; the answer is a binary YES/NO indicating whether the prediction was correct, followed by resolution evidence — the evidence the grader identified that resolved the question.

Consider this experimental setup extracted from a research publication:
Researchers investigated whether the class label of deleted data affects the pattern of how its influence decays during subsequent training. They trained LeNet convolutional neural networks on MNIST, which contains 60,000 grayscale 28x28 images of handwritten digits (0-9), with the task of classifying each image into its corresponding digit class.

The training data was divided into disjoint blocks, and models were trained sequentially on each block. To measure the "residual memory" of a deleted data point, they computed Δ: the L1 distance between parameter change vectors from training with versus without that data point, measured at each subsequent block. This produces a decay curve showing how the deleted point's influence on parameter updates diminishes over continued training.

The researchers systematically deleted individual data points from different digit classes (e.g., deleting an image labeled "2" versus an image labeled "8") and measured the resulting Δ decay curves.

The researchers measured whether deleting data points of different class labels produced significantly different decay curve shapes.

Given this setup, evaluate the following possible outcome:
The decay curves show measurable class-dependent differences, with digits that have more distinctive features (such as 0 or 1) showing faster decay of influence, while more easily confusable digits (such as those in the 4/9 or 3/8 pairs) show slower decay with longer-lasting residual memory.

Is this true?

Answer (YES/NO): NO